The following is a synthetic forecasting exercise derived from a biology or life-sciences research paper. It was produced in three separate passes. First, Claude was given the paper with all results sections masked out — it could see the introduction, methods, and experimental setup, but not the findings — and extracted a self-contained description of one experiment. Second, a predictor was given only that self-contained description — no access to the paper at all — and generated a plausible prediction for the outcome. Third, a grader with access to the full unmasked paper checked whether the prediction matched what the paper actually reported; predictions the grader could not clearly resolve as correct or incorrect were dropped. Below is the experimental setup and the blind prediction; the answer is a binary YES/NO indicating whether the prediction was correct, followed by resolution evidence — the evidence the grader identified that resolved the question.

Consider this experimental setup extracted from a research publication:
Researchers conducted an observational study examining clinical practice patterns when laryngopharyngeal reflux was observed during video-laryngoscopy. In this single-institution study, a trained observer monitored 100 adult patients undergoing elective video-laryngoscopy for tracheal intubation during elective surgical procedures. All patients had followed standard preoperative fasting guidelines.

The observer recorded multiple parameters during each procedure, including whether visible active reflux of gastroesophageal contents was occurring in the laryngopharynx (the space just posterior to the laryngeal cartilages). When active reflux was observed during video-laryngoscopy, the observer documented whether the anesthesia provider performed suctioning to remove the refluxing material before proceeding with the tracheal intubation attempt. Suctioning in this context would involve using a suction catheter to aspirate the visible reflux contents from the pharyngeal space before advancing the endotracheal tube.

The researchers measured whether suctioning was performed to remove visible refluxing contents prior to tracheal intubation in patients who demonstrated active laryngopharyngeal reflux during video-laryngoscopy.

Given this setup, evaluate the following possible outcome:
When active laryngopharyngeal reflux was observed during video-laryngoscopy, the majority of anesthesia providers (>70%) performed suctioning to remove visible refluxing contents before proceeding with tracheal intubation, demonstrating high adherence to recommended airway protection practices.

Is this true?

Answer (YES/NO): NO